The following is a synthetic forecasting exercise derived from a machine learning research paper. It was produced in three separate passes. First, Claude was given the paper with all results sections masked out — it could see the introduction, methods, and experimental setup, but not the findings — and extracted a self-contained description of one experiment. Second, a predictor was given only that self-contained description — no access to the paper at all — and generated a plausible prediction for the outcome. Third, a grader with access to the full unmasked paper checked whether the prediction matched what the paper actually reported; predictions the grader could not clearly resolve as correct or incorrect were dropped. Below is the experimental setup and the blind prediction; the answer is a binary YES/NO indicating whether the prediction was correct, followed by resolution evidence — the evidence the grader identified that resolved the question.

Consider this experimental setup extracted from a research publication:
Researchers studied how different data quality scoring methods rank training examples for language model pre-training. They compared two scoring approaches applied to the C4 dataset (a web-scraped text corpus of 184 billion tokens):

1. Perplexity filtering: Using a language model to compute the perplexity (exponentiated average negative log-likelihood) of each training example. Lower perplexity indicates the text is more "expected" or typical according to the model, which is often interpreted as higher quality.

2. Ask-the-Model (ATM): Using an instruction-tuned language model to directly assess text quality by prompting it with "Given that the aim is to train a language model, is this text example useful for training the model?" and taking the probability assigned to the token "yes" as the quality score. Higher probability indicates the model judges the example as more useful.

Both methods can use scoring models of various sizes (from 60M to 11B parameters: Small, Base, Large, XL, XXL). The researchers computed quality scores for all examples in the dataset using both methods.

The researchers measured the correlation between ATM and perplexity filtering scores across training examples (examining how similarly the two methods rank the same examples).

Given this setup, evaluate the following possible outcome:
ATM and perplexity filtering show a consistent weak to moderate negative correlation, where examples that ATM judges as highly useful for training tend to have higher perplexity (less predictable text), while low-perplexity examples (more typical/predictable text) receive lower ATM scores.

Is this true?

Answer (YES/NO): NO